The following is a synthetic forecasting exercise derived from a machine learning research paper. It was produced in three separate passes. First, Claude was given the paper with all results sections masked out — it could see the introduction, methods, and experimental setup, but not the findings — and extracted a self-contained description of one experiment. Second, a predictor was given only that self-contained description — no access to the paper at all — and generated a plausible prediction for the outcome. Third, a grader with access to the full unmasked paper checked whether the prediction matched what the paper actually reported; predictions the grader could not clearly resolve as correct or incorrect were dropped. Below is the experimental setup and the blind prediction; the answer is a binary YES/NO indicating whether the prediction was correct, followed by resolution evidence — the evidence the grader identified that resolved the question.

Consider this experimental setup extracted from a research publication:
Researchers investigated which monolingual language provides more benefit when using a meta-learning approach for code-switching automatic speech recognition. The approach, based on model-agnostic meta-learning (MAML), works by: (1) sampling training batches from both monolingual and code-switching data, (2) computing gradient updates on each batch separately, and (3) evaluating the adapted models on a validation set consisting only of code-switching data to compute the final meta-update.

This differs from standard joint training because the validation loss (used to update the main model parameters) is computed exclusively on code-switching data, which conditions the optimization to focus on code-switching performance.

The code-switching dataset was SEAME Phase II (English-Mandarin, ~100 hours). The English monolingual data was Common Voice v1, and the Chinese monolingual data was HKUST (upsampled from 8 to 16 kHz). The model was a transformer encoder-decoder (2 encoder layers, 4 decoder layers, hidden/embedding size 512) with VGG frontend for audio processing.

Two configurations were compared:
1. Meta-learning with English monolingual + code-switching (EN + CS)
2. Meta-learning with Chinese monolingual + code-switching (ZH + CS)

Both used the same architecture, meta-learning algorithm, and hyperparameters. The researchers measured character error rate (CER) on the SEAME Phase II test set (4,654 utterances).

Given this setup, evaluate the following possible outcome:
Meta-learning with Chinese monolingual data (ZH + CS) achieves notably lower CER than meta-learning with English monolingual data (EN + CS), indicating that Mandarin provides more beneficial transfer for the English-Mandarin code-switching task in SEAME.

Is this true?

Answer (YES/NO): YES